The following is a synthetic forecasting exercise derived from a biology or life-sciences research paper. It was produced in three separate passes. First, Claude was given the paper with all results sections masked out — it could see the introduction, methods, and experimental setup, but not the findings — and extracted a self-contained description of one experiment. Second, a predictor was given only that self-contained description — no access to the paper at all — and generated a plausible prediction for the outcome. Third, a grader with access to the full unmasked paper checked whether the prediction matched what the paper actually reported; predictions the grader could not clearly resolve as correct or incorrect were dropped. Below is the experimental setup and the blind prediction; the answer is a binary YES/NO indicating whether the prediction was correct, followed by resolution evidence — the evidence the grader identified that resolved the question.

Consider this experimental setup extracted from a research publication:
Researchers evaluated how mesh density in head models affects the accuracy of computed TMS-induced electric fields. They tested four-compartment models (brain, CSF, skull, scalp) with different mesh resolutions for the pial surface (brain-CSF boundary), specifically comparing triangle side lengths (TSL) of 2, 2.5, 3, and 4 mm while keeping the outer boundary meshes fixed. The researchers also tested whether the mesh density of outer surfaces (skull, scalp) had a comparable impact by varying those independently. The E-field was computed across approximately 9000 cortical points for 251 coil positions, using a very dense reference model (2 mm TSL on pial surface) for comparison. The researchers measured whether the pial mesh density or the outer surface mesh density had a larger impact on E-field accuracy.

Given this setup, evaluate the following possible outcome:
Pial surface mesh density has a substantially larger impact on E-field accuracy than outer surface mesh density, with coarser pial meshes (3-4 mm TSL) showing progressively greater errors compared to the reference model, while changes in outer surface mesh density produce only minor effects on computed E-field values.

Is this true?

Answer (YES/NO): YES